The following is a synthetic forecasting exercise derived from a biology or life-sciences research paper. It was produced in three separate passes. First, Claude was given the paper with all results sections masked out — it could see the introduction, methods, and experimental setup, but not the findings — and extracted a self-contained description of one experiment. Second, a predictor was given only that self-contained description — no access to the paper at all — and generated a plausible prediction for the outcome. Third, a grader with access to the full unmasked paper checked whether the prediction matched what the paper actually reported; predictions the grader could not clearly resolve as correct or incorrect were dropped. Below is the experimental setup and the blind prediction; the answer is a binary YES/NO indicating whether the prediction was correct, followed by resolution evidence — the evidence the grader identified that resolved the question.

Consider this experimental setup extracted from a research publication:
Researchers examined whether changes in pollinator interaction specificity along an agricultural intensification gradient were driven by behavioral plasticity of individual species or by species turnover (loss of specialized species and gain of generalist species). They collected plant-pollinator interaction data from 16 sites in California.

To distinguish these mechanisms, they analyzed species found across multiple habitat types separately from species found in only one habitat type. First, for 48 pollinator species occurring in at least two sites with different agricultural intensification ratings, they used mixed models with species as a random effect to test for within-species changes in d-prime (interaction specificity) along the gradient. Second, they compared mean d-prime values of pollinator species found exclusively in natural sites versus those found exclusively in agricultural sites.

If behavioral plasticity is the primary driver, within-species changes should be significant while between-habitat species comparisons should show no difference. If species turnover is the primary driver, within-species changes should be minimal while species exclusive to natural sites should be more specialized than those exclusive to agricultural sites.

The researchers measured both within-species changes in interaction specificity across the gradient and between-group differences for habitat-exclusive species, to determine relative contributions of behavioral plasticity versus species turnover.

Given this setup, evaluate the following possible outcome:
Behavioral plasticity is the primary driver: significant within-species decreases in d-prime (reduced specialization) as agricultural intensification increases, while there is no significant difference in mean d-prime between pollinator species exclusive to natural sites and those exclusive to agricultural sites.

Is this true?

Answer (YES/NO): YES